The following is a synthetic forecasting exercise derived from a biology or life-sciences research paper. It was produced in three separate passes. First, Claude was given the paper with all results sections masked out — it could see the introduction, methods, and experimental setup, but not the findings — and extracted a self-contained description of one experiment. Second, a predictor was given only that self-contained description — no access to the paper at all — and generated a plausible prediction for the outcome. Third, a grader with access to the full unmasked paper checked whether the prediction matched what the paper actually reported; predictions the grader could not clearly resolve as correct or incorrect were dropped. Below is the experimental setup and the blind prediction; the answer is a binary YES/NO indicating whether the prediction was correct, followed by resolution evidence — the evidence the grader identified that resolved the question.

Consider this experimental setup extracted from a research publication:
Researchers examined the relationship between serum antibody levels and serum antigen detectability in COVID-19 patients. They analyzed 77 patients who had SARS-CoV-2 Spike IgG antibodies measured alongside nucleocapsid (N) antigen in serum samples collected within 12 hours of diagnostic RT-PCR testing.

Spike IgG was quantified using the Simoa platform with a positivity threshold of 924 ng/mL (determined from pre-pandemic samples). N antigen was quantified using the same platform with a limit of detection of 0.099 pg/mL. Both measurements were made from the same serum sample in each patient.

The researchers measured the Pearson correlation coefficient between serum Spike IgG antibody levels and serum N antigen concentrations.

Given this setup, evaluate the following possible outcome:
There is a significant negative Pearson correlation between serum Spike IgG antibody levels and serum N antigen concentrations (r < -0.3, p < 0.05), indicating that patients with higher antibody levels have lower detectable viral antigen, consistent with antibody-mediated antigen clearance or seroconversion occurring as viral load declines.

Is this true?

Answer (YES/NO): YES